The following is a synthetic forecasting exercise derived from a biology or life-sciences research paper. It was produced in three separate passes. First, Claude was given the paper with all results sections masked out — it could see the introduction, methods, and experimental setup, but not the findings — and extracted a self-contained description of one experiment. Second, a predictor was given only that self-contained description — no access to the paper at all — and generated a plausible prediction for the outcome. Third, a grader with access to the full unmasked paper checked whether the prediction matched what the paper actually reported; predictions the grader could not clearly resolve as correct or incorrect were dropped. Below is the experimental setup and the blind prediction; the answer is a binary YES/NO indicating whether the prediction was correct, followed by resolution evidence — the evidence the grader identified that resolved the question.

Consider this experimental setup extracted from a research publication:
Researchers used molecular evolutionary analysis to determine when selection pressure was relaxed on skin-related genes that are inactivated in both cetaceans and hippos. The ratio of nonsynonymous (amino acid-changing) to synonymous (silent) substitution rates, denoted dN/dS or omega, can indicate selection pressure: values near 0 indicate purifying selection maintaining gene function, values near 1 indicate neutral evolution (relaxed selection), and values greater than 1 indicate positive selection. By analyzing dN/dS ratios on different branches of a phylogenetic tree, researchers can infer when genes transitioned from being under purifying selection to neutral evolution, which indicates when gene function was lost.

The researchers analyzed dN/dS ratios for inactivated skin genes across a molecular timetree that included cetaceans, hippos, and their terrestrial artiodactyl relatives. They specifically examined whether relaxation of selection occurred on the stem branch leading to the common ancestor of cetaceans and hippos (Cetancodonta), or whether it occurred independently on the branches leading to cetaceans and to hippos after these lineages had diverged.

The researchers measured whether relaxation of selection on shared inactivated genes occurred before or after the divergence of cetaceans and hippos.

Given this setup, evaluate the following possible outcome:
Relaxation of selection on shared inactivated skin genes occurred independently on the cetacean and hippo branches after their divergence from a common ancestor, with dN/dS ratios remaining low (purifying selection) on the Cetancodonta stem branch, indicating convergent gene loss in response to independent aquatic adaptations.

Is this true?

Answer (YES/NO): YES